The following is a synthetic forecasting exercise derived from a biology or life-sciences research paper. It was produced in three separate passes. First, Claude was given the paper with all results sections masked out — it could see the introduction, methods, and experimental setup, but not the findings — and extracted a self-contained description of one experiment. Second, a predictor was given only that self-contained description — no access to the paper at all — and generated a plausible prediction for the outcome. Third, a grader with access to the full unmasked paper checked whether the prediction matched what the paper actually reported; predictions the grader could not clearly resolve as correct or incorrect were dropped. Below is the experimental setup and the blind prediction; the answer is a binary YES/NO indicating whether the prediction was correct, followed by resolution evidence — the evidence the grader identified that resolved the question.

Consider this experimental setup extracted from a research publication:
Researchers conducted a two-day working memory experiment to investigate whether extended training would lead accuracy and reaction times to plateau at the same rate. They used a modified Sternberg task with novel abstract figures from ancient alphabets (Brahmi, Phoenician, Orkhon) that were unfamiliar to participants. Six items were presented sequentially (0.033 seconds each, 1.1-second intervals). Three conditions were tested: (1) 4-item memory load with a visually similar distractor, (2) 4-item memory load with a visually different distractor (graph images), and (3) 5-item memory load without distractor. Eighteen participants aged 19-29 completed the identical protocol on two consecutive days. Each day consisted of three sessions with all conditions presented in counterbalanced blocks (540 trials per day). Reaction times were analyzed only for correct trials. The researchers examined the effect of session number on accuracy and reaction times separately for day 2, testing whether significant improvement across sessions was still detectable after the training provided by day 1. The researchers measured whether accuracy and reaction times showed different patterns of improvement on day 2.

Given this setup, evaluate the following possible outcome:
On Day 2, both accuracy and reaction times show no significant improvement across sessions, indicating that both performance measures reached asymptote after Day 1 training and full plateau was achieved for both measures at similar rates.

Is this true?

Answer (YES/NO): NO